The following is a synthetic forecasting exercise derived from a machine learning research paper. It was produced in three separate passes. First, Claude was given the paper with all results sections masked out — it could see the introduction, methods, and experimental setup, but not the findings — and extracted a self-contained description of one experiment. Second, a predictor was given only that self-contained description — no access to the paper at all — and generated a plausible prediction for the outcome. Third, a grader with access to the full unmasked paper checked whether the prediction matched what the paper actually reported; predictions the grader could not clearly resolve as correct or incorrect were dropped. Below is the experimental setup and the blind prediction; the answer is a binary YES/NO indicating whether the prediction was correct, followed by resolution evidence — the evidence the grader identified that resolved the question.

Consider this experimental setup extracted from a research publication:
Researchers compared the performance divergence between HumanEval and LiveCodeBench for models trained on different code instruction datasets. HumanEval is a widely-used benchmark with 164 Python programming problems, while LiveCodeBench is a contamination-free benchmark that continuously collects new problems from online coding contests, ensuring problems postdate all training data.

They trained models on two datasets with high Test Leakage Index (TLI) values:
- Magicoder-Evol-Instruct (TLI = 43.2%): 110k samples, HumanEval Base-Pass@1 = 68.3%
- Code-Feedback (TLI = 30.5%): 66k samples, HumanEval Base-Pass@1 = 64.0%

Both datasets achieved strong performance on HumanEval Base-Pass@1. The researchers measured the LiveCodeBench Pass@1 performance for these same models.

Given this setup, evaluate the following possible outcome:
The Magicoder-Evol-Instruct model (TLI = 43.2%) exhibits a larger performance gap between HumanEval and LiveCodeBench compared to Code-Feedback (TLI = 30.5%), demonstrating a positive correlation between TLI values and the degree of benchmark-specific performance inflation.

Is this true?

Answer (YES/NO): YES